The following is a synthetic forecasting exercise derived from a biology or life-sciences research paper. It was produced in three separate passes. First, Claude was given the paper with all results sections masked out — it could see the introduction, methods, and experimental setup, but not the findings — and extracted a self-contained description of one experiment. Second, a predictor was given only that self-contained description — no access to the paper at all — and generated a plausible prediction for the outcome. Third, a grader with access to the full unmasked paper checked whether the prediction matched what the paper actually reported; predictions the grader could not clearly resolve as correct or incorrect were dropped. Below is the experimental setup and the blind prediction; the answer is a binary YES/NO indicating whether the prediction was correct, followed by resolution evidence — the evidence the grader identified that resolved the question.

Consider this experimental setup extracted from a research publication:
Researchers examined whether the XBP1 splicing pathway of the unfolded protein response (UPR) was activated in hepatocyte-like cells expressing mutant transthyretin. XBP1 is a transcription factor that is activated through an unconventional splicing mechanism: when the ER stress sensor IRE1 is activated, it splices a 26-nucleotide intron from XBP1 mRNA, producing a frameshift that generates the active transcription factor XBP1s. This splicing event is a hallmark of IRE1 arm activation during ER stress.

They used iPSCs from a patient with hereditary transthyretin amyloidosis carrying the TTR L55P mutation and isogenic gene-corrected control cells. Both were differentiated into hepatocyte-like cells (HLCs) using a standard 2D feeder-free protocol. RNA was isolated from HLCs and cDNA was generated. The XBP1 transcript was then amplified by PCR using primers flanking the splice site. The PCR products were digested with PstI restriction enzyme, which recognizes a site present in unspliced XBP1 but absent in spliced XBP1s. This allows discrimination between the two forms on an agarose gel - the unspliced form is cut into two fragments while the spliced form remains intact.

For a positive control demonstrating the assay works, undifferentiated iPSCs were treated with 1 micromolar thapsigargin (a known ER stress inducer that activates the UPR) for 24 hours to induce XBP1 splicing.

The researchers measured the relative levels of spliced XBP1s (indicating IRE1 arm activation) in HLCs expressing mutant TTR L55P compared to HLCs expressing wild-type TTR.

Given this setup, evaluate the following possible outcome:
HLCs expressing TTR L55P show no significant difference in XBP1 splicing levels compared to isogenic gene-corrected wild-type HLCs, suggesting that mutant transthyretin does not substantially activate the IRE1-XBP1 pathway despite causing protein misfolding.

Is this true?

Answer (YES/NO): NO